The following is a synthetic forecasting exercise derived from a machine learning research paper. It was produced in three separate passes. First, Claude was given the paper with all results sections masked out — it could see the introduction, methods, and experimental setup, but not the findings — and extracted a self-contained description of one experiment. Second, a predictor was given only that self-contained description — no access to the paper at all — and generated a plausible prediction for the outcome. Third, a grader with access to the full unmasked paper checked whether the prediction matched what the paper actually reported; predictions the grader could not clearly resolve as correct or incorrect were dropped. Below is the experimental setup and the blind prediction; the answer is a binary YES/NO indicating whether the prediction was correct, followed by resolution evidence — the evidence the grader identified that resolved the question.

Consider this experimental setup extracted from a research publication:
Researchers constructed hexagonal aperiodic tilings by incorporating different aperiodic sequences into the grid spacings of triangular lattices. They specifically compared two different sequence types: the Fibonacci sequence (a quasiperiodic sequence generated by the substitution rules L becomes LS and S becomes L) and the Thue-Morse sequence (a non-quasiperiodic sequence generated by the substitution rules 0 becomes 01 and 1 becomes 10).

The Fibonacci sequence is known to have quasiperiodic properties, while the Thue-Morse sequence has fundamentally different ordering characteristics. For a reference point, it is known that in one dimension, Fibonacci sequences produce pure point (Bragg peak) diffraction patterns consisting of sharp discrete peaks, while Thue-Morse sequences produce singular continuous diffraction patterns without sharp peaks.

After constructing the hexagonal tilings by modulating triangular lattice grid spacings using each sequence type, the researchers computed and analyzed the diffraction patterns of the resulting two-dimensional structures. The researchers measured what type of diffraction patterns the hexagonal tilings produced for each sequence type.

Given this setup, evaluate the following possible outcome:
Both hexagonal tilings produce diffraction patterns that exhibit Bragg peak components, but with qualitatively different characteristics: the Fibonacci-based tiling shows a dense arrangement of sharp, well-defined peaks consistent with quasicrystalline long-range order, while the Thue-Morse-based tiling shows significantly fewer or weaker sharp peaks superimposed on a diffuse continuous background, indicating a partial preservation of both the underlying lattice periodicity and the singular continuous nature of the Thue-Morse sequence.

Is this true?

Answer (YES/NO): NO